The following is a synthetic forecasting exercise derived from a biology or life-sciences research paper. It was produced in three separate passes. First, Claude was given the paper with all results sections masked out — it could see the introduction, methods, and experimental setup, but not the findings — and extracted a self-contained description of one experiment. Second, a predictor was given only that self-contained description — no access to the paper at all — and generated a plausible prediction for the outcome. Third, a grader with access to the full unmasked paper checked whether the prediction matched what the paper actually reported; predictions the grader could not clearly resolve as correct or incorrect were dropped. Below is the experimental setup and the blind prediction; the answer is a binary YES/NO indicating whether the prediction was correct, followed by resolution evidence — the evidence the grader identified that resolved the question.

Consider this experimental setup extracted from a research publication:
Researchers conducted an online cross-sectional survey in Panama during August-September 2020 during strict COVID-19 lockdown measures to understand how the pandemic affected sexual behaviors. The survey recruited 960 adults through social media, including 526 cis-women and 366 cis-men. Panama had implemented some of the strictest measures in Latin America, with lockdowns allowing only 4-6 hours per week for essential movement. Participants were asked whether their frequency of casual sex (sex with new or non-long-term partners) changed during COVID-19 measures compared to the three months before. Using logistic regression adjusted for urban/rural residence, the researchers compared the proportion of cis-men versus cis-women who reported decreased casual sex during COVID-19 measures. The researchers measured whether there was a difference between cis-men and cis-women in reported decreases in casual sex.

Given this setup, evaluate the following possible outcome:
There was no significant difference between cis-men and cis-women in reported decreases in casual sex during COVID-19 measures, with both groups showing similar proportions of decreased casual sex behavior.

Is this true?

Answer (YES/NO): NO